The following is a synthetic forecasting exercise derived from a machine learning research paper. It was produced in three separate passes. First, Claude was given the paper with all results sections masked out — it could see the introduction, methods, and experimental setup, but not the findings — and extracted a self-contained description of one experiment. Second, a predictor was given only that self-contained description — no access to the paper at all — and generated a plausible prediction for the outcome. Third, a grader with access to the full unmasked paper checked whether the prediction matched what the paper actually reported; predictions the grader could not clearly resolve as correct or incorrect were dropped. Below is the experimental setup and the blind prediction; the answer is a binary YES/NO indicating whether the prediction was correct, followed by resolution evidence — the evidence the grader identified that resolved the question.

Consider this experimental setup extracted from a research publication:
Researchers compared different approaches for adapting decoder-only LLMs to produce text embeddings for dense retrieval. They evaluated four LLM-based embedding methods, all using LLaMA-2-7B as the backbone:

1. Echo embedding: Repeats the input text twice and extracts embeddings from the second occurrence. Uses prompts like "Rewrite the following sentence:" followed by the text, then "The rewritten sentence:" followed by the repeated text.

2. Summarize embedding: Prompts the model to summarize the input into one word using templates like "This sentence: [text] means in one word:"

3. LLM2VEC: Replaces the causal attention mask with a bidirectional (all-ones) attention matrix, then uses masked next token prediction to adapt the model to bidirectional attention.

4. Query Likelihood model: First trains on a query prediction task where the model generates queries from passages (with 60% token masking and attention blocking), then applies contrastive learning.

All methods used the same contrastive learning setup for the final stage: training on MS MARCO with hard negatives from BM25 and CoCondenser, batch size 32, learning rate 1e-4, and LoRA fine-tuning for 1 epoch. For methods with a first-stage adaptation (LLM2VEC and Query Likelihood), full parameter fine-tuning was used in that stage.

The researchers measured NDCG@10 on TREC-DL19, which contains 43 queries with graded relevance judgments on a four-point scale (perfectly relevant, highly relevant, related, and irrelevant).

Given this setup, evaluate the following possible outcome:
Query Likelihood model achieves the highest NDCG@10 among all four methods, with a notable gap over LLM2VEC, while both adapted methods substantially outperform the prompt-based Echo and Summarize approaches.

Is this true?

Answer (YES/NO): NO